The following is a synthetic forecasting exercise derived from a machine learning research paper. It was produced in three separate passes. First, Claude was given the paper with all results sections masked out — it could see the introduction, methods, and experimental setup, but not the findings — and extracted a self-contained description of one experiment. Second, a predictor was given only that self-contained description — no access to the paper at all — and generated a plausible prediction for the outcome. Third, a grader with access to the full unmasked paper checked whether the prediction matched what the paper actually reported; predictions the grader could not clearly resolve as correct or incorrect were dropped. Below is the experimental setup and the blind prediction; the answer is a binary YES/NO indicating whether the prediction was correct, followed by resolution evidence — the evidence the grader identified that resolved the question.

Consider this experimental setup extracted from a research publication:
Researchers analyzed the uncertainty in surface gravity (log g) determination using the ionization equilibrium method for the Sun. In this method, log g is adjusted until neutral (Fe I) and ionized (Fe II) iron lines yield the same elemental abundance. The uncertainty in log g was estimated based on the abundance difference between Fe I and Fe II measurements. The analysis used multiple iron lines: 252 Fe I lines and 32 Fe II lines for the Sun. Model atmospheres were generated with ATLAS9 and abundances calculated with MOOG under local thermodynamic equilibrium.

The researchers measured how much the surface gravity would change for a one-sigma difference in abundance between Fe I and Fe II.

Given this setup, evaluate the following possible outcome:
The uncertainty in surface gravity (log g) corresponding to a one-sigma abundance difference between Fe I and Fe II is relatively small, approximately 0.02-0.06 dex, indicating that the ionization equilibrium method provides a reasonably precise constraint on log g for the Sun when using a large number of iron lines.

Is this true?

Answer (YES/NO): NO